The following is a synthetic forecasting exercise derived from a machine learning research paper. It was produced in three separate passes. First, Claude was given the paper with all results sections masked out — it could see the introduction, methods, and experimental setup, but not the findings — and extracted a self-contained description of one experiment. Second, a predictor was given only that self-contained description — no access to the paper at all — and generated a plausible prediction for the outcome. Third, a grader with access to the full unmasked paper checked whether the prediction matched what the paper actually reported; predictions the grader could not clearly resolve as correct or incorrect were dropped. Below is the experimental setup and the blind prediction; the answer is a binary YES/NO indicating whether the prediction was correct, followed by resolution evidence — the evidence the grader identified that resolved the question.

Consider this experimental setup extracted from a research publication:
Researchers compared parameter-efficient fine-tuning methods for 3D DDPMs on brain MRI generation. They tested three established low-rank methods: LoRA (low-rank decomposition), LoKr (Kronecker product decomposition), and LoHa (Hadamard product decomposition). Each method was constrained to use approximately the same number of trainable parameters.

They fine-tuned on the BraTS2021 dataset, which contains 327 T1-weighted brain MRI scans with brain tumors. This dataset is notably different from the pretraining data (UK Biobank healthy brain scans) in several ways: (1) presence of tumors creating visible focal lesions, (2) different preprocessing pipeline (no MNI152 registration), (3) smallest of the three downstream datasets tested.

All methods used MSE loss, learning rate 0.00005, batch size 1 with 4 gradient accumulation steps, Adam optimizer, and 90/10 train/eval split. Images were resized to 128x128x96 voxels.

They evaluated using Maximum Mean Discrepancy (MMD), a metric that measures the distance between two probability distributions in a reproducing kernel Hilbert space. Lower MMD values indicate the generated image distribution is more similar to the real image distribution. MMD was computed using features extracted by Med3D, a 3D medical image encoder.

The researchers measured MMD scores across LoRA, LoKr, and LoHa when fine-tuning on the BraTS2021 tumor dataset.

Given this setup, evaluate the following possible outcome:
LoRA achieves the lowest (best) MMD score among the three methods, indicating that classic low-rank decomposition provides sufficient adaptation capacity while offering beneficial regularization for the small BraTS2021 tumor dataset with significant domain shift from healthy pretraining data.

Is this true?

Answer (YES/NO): NO